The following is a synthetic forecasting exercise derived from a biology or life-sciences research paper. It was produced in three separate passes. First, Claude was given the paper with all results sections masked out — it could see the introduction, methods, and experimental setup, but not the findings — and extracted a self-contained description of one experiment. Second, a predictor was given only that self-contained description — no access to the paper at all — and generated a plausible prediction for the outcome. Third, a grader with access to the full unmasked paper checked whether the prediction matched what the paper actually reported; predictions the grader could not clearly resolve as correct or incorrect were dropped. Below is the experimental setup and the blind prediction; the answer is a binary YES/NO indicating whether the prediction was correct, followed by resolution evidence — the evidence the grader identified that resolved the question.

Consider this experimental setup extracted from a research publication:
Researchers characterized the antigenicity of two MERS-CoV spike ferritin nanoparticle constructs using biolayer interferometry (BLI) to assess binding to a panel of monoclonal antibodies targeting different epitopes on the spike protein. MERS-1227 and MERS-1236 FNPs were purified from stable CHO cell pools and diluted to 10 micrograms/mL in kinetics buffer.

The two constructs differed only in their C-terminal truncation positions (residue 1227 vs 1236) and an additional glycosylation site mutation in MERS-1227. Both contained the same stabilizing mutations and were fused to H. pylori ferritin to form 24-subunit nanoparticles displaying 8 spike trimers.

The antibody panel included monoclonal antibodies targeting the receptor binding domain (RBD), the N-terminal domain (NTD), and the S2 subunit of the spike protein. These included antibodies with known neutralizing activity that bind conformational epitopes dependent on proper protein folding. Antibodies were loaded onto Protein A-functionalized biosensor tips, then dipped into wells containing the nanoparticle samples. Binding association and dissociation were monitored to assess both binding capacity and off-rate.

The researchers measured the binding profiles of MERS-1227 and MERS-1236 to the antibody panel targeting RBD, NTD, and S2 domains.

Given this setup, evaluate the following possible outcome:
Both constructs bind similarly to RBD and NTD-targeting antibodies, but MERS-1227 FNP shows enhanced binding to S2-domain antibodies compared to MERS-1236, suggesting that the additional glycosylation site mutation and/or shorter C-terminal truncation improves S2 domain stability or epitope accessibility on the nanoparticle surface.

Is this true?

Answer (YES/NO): NO